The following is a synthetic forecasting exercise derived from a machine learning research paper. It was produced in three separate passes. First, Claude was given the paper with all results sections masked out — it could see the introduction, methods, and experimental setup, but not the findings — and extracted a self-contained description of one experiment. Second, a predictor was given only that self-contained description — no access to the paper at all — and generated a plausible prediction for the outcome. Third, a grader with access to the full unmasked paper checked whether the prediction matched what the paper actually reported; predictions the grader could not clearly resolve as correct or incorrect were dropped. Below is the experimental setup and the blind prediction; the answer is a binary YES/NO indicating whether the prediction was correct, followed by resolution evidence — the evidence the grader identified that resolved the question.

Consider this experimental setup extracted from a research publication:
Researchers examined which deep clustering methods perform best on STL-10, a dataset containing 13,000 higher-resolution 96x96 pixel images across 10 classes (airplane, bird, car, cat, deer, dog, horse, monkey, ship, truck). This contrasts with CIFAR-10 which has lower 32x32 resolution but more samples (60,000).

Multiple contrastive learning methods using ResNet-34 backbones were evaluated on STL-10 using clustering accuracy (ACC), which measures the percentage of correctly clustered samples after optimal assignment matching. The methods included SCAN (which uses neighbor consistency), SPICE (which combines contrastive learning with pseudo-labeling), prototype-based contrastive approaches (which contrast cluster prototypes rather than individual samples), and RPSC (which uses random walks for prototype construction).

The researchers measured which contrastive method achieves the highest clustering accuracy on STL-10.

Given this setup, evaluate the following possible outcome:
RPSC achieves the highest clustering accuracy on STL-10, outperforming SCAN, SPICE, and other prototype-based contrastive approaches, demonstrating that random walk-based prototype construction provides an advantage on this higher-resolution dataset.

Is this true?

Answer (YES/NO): YES